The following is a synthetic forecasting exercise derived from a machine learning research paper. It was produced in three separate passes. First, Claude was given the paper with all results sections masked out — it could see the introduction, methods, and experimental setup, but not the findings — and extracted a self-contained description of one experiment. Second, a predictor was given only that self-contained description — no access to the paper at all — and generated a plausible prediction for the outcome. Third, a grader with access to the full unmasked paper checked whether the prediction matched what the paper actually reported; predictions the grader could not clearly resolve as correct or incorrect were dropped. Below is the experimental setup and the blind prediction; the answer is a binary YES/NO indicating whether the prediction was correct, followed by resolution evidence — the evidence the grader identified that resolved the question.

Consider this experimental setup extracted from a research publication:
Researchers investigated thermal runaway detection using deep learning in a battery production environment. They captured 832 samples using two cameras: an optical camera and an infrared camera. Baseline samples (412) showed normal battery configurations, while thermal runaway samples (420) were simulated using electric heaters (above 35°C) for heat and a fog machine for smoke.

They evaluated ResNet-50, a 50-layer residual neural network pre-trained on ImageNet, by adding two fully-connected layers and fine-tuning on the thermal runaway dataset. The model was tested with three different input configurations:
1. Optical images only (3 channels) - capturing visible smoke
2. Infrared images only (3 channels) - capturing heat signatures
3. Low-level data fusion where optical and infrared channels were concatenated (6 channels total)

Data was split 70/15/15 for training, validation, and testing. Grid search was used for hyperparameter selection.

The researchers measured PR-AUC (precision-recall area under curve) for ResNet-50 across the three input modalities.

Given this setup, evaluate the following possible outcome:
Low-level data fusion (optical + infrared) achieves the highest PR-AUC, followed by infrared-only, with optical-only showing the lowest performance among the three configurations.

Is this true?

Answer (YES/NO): NO